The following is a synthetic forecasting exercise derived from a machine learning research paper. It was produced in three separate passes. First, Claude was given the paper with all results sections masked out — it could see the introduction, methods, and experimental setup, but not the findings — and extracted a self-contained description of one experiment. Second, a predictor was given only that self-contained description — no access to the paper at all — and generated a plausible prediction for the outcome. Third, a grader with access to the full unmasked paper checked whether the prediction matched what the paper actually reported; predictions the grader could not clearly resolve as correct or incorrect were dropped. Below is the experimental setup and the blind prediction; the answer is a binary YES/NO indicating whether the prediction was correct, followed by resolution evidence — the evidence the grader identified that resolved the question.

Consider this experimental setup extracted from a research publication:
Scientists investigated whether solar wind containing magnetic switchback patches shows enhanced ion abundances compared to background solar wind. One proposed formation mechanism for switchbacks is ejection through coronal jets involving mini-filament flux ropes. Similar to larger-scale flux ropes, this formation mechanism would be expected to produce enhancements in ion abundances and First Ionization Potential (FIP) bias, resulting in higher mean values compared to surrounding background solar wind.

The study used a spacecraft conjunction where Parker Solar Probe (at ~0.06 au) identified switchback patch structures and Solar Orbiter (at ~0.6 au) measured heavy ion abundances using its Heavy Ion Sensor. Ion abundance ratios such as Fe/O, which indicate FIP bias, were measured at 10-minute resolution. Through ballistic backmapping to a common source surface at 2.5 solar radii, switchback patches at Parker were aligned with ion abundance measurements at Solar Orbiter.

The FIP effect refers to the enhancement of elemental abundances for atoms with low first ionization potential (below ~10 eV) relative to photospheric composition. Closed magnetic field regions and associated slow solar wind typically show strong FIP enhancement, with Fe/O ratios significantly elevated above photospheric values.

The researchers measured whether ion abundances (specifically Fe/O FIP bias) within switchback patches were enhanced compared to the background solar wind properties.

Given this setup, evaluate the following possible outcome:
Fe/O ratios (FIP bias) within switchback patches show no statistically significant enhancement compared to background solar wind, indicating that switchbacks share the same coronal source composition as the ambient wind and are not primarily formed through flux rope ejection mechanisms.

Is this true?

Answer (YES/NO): YES